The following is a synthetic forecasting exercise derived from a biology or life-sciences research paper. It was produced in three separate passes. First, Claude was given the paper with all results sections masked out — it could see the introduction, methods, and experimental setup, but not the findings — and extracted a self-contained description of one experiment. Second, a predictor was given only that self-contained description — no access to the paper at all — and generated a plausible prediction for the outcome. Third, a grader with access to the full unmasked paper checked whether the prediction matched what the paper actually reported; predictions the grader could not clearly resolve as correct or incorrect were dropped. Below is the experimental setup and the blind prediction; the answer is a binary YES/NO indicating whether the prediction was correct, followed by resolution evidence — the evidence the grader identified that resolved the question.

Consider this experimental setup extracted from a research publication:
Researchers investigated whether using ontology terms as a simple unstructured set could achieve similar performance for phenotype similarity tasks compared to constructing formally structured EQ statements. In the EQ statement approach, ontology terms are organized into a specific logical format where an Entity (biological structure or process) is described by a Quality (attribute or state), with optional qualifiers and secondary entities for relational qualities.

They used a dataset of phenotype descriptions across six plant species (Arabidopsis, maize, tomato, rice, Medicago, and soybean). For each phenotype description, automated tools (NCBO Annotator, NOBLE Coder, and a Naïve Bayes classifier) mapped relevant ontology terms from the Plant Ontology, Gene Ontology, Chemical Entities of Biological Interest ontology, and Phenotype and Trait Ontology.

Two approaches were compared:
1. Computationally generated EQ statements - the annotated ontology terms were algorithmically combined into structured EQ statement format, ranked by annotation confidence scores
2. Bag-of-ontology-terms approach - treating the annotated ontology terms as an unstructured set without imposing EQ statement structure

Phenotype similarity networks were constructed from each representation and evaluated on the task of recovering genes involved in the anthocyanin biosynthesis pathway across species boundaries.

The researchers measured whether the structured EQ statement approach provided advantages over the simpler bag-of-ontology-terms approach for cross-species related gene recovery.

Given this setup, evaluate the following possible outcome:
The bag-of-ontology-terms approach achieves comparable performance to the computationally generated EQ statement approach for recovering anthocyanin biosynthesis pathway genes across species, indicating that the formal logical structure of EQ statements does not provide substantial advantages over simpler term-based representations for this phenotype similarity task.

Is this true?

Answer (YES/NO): NO